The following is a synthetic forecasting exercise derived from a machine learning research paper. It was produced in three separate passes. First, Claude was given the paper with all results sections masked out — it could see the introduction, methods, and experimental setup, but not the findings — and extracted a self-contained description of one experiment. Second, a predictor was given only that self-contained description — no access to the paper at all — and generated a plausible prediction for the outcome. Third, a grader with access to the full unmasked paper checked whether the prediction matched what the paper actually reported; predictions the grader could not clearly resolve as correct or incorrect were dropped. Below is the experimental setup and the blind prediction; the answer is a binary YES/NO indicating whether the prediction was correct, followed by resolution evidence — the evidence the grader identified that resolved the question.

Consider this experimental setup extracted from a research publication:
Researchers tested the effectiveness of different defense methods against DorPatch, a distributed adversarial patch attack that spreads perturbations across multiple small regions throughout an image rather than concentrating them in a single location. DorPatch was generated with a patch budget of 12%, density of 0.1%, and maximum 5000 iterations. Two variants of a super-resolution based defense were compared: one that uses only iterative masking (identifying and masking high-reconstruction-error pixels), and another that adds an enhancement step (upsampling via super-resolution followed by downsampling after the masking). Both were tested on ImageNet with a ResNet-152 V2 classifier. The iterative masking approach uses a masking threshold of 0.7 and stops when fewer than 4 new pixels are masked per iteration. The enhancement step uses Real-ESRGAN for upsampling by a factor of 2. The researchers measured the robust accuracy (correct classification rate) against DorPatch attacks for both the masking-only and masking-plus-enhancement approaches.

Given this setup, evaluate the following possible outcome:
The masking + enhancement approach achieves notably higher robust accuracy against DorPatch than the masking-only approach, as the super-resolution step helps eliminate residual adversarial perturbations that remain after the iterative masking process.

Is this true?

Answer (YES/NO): NO